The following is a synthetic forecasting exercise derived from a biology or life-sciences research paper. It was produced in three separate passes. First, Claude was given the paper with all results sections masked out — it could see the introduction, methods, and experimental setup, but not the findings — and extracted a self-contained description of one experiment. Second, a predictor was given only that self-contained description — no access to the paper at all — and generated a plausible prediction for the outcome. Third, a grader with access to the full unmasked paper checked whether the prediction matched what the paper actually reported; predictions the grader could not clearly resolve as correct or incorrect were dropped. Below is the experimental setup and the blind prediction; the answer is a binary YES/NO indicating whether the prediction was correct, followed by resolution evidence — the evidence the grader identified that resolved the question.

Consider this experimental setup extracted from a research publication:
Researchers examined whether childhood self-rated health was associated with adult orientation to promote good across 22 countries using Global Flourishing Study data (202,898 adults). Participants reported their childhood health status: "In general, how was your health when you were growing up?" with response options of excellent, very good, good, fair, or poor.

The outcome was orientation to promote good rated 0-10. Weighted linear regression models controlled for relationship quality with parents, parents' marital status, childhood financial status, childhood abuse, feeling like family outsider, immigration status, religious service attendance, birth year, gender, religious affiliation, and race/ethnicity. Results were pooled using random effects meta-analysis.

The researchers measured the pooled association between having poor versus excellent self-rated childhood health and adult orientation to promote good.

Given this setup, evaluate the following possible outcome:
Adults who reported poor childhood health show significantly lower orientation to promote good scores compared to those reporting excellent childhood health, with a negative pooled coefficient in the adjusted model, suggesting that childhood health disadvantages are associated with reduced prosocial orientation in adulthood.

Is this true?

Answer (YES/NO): YES